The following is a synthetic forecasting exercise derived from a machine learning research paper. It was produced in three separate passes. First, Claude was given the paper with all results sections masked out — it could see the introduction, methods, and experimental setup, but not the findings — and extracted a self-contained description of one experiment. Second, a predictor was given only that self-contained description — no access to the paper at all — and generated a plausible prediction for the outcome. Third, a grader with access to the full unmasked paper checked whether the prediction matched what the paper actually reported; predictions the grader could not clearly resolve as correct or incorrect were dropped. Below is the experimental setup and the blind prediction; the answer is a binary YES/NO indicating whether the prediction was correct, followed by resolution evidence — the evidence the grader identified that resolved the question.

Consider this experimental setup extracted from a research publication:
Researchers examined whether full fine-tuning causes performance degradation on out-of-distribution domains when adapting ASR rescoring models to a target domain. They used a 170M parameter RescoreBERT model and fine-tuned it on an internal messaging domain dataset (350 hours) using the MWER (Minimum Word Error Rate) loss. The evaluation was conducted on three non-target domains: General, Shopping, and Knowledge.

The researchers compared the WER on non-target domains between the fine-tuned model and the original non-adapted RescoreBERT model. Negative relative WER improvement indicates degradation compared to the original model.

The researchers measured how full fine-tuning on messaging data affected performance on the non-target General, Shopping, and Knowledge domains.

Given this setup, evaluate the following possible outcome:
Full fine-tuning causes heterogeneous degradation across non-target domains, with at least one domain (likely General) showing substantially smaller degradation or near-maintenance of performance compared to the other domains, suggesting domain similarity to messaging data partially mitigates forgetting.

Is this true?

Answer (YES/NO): NO